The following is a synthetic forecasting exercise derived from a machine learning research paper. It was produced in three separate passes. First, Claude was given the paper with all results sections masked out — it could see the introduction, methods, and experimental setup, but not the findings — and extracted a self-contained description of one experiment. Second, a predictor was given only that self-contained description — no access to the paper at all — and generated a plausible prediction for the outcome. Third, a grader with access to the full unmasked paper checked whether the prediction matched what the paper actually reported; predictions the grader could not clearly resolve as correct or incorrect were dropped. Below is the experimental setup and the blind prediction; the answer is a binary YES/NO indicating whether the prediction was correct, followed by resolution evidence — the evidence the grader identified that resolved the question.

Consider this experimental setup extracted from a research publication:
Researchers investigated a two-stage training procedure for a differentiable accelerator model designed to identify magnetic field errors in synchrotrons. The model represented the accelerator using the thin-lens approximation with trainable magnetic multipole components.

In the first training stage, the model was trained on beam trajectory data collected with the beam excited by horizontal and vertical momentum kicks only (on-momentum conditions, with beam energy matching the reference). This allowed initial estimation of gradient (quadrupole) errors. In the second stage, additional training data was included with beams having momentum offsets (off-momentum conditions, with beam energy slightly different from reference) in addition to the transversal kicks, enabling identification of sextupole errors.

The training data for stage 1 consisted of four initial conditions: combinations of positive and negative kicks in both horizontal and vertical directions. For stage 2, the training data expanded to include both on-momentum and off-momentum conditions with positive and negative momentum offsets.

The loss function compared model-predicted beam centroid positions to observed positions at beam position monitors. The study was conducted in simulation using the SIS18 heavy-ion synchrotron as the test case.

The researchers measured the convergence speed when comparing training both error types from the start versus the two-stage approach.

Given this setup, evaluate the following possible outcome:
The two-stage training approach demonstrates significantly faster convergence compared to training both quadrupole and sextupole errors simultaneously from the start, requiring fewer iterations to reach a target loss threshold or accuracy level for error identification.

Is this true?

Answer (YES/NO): YES